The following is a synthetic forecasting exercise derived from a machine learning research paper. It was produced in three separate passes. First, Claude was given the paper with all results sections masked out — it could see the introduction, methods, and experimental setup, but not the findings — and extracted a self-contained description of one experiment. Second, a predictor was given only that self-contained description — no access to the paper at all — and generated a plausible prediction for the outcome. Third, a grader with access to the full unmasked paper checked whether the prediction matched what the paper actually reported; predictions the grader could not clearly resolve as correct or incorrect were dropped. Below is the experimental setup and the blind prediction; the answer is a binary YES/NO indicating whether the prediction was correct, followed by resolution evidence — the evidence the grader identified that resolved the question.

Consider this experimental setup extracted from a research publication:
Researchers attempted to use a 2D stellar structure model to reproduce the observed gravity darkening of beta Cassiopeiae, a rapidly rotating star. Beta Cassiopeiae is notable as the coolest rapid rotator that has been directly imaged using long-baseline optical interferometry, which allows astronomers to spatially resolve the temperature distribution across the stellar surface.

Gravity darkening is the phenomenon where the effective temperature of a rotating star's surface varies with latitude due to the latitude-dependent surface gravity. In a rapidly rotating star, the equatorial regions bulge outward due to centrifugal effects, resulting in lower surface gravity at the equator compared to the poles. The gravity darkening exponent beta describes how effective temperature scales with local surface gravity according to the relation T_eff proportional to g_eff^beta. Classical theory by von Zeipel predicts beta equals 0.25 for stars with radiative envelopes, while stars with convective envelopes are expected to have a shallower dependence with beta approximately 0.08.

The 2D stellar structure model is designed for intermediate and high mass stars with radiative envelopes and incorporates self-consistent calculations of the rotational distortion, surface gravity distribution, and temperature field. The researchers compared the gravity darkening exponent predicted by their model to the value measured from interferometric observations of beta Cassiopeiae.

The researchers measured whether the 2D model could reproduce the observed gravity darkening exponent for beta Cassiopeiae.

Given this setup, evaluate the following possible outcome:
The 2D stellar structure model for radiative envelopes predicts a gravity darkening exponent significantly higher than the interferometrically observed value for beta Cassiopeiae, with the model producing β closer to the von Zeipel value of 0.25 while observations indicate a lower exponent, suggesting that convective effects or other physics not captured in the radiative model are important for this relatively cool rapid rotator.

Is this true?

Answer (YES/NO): YES